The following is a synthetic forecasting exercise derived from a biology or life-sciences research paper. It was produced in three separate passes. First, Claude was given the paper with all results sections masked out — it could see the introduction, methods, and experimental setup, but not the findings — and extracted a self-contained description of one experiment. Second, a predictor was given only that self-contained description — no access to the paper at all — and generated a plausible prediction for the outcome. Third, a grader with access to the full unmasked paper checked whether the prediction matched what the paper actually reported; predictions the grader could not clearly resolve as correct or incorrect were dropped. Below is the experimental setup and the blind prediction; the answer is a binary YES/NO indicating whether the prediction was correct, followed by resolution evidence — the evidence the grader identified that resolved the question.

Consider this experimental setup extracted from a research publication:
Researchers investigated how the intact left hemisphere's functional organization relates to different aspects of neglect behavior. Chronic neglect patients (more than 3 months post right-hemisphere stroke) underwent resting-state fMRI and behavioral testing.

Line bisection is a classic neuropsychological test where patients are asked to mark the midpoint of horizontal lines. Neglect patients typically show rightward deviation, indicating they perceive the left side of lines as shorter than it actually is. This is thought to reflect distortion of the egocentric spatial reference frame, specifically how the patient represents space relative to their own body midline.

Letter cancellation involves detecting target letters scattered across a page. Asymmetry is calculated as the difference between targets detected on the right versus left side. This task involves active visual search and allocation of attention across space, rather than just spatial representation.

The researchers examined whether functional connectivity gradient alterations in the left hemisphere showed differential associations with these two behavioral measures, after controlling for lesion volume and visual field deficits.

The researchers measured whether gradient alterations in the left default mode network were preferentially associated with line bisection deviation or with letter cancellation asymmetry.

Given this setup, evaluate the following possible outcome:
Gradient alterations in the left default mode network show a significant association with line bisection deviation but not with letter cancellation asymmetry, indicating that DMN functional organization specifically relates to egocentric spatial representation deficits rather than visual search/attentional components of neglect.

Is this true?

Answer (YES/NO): YES